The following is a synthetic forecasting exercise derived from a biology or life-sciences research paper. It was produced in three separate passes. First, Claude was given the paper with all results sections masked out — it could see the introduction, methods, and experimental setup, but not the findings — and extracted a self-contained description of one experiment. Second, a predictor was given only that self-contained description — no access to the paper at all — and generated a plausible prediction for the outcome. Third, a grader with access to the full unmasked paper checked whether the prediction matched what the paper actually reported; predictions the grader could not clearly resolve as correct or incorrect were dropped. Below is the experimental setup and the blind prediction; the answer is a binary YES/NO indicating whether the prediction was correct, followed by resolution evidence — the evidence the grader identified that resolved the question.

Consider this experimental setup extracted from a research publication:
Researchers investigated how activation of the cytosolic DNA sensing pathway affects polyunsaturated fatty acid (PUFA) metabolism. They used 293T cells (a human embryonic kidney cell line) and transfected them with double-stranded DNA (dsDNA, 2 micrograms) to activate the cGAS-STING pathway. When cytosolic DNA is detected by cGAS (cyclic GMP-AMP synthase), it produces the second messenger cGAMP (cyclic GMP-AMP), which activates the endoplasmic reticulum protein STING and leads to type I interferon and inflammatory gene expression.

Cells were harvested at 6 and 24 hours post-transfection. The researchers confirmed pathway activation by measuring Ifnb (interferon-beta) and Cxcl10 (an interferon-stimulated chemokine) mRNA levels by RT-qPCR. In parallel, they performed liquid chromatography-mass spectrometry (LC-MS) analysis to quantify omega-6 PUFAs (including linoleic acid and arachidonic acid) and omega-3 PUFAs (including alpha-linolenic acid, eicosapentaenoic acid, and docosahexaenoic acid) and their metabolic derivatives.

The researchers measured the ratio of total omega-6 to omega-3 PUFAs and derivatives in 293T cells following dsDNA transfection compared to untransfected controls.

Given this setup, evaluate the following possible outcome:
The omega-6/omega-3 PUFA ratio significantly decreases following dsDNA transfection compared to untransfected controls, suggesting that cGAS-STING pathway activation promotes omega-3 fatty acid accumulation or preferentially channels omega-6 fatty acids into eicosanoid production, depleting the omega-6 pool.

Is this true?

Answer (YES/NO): NO